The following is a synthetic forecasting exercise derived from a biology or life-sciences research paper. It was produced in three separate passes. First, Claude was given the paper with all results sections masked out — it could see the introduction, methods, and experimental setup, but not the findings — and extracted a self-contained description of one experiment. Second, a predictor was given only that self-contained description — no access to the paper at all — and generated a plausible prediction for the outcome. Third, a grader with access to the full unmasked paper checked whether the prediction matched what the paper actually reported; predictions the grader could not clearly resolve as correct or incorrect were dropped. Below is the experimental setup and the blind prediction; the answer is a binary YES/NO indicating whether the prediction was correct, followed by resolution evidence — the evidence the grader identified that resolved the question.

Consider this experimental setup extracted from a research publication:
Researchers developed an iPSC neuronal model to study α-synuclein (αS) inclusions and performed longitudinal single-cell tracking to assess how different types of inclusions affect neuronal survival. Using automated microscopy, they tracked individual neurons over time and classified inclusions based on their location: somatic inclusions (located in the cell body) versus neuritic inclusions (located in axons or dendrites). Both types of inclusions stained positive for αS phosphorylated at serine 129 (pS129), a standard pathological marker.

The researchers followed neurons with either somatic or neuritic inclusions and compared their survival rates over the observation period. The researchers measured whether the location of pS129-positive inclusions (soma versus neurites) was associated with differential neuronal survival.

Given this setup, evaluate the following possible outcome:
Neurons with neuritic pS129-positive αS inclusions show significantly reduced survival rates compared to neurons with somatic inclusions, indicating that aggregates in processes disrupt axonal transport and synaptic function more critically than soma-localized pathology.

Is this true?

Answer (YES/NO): NO